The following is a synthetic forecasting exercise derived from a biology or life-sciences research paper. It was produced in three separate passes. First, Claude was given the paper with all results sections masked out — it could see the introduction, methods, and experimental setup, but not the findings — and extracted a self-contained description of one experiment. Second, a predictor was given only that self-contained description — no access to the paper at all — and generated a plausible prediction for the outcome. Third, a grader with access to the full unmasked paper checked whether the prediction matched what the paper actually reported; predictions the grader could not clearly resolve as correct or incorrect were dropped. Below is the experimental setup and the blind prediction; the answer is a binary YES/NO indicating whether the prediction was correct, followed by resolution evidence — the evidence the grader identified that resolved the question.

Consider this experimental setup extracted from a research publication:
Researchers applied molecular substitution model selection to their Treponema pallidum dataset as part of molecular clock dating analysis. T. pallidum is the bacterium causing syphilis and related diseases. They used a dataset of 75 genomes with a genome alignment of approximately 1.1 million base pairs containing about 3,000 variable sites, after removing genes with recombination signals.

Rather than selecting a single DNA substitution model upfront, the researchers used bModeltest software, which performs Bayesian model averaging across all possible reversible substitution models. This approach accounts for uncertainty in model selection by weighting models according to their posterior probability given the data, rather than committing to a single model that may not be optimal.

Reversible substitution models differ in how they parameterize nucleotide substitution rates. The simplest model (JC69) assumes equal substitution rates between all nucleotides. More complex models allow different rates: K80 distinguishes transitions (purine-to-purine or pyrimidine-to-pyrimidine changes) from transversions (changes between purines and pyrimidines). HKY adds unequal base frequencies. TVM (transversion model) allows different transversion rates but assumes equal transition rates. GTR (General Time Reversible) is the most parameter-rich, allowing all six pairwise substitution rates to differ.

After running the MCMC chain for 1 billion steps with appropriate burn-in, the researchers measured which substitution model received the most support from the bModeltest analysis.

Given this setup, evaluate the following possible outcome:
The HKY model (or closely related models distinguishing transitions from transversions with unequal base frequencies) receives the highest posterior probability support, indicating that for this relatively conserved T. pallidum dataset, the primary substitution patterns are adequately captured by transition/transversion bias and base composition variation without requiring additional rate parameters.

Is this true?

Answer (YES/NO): NO